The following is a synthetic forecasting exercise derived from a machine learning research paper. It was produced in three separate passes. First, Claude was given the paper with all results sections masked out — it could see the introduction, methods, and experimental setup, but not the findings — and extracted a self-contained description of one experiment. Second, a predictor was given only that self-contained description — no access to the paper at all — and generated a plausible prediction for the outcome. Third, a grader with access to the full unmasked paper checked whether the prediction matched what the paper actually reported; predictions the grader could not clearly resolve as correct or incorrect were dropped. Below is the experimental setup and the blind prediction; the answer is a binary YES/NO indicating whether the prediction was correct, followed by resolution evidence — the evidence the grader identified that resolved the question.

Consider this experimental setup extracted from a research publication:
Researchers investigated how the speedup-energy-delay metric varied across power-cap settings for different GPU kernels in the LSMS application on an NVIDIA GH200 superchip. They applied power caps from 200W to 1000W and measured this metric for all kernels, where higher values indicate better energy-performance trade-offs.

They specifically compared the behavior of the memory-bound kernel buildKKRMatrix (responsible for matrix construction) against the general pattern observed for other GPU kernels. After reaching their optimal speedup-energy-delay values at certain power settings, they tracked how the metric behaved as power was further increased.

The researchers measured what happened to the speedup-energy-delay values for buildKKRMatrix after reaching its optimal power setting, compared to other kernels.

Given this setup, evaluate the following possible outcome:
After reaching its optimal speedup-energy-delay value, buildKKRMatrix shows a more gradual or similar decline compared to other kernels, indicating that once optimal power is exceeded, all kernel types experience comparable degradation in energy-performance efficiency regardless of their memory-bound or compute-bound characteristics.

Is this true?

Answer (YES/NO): YES